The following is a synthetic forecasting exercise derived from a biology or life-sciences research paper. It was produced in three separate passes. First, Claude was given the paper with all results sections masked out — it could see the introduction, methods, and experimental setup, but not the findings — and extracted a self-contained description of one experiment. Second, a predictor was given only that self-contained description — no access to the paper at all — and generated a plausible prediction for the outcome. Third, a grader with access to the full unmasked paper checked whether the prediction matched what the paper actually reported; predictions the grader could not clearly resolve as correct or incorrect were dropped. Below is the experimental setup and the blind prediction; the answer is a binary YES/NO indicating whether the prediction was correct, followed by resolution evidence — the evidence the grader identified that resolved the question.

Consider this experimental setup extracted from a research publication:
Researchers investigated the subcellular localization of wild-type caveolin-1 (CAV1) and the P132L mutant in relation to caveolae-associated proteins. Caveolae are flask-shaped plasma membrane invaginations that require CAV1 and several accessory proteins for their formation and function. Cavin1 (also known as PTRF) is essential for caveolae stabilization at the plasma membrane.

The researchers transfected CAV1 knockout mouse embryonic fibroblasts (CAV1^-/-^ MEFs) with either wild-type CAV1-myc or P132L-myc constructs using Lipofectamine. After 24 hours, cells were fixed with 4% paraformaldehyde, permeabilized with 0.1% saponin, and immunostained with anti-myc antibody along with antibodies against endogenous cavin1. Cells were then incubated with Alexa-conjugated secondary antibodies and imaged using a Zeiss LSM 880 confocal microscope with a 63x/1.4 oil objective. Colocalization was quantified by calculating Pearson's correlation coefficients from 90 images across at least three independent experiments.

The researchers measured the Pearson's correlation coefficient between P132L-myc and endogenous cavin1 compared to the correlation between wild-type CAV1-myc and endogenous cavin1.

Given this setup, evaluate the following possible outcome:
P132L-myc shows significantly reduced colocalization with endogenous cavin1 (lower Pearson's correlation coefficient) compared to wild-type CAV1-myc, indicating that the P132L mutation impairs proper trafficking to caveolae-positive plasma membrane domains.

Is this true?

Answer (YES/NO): YES